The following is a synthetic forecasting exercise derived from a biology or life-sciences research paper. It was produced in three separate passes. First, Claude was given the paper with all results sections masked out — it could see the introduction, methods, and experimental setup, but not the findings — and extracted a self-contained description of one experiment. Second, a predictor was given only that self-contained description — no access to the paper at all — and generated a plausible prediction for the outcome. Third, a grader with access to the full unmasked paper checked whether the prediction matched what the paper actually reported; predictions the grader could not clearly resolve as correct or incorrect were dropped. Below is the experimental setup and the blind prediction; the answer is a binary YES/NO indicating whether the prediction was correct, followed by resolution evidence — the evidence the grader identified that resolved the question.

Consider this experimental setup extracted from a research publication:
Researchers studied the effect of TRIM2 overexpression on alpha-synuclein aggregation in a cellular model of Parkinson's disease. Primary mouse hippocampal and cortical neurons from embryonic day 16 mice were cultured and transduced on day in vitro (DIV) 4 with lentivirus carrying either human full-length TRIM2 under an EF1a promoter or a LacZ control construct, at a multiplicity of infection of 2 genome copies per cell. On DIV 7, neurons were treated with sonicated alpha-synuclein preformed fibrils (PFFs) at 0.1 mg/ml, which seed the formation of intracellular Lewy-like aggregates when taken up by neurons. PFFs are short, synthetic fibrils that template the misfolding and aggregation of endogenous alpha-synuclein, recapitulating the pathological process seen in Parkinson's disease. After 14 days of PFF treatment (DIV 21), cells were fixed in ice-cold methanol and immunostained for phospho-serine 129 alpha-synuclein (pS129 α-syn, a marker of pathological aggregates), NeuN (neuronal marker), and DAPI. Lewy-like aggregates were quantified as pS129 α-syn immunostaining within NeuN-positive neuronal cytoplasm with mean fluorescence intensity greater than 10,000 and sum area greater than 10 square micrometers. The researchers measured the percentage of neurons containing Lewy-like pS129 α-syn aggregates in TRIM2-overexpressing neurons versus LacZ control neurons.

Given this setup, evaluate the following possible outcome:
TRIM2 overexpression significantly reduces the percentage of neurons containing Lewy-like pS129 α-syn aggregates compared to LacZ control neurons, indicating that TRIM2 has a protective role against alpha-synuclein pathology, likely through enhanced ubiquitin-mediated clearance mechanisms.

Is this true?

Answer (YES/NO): NO